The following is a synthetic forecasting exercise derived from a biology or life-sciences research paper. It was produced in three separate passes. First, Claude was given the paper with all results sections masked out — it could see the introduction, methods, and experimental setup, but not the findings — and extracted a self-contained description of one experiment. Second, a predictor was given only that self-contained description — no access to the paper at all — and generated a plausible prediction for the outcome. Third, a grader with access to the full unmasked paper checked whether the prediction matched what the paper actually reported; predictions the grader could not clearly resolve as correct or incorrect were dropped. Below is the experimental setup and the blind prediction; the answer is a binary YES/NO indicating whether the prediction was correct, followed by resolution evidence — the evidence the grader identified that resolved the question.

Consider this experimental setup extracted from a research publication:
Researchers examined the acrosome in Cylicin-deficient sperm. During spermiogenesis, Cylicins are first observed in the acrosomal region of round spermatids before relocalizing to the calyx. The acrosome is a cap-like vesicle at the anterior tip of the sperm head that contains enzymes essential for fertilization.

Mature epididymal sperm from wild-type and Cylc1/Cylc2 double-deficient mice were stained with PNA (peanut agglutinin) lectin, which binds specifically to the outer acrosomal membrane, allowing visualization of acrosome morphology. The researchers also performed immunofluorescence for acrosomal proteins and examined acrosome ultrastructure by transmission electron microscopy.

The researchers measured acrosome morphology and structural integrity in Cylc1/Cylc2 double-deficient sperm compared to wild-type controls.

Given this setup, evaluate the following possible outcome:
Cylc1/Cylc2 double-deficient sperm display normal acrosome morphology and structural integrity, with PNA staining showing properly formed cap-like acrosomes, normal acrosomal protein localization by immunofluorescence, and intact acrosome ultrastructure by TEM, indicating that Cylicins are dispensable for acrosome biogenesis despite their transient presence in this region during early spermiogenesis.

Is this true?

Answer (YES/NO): NO